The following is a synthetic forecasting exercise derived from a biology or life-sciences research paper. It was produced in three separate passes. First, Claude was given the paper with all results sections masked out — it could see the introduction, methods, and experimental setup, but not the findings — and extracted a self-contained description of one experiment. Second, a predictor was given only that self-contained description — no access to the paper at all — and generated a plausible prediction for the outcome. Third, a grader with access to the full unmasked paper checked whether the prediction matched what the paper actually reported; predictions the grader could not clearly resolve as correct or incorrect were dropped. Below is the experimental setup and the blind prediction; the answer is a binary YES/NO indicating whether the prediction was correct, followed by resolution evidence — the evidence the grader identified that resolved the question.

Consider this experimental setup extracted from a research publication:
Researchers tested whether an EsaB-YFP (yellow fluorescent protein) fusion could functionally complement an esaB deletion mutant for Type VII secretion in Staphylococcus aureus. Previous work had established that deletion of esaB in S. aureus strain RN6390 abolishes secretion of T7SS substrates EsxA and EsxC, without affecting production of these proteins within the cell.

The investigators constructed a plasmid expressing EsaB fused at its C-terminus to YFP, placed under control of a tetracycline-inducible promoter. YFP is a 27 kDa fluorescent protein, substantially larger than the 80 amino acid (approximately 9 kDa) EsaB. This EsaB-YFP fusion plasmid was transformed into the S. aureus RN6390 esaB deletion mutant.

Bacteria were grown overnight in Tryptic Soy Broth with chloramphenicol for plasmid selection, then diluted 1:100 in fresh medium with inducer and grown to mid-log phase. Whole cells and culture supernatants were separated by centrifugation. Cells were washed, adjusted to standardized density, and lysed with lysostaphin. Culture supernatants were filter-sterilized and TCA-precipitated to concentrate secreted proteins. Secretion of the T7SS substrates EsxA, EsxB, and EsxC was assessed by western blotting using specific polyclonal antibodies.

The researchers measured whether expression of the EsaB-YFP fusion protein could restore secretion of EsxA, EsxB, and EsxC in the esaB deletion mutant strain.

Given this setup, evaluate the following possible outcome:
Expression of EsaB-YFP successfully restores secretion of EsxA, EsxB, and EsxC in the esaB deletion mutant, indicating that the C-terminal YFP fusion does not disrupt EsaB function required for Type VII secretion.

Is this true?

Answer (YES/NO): YES